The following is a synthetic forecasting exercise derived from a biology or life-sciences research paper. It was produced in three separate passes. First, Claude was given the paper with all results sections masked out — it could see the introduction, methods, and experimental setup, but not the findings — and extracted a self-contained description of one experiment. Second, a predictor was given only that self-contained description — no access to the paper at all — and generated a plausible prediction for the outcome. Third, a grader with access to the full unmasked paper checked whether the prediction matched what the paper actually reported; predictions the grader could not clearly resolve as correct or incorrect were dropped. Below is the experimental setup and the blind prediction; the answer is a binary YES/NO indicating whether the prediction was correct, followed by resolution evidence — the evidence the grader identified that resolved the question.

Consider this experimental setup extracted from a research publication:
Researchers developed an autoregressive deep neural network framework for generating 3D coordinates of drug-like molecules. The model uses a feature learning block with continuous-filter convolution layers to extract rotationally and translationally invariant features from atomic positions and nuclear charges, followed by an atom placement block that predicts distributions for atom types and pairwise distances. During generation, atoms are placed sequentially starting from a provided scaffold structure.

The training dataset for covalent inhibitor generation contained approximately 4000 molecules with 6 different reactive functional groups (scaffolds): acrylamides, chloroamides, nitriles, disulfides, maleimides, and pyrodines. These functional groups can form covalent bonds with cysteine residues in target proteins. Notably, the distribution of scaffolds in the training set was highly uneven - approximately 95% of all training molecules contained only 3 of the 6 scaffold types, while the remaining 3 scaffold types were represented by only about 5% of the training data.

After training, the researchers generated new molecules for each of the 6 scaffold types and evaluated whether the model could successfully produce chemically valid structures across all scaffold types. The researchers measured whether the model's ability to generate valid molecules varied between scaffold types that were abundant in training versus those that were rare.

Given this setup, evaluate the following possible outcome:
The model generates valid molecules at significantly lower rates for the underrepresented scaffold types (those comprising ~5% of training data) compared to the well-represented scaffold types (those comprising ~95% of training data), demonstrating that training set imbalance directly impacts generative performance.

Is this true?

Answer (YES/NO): NO